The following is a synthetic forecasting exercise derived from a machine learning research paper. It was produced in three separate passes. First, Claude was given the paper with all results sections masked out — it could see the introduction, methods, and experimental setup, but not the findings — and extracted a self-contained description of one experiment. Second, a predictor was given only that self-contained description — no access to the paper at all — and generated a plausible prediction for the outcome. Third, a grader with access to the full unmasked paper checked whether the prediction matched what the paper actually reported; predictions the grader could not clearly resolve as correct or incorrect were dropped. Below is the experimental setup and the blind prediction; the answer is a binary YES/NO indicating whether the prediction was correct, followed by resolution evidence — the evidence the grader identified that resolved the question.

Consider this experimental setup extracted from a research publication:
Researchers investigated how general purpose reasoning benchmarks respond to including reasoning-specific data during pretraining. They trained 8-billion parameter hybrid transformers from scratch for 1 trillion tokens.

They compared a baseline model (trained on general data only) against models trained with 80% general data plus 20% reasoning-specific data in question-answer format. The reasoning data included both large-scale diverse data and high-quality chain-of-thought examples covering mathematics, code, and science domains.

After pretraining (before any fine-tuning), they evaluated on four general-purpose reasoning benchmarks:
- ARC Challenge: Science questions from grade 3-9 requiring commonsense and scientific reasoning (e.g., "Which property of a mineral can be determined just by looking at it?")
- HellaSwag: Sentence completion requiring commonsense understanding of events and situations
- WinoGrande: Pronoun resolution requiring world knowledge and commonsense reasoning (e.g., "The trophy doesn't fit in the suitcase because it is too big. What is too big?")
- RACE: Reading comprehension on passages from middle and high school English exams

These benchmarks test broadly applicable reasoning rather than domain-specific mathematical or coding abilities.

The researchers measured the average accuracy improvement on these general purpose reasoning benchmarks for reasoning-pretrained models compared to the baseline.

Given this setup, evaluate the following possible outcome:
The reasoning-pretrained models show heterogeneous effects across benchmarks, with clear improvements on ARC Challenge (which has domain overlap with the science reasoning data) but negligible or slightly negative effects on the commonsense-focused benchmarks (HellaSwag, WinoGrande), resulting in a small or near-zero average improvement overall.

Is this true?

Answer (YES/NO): NO